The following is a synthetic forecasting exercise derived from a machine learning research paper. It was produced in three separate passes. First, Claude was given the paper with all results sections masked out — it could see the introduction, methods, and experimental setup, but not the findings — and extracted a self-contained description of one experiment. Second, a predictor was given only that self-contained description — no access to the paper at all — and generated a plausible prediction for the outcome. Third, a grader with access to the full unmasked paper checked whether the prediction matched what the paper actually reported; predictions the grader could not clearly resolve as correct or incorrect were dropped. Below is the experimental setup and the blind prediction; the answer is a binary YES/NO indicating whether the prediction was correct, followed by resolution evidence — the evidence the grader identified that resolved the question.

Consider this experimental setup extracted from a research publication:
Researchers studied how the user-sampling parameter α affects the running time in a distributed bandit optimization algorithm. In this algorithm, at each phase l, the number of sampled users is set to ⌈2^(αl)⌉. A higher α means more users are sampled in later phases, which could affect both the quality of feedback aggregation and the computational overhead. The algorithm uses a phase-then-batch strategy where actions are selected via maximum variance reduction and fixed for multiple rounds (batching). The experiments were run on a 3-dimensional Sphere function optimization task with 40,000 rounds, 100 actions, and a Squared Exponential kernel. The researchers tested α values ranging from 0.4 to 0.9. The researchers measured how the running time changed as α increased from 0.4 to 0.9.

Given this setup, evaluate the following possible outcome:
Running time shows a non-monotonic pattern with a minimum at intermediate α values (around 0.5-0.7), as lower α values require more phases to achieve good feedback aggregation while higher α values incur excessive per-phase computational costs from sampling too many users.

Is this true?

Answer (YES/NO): YES